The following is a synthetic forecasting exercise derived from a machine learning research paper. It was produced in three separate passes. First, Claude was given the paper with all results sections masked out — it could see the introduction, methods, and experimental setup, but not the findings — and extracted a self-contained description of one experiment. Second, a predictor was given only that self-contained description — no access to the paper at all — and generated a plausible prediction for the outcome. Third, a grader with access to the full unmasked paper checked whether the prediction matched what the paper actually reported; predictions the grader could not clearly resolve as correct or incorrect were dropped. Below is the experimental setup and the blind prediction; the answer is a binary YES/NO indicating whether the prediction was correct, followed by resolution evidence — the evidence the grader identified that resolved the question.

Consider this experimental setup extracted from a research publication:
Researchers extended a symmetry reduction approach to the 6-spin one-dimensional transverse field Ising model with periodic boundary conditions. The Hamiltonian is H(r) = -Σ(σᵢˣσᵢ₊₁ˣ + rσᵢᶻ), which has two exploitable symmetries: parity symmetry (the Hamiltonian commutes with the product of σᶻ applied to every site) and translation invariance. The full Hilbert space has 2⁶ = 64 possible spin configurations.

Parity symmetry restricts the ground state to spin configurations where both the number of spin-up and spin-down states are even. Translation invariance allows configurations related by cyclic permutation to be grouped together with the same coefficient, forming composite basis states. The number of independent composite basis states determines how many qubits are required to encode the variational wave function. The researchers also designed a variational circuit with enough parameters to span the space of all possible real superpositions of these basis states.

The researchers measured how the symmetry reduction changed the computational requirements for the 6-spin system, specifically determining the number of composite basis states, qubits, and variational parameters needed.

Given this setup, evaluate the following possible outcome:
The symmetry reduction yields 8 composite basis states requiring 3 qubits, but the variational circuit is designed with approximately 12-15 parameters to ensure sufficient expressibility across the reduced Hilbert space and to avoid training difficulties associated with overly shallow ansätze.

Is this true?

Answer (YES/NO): NO